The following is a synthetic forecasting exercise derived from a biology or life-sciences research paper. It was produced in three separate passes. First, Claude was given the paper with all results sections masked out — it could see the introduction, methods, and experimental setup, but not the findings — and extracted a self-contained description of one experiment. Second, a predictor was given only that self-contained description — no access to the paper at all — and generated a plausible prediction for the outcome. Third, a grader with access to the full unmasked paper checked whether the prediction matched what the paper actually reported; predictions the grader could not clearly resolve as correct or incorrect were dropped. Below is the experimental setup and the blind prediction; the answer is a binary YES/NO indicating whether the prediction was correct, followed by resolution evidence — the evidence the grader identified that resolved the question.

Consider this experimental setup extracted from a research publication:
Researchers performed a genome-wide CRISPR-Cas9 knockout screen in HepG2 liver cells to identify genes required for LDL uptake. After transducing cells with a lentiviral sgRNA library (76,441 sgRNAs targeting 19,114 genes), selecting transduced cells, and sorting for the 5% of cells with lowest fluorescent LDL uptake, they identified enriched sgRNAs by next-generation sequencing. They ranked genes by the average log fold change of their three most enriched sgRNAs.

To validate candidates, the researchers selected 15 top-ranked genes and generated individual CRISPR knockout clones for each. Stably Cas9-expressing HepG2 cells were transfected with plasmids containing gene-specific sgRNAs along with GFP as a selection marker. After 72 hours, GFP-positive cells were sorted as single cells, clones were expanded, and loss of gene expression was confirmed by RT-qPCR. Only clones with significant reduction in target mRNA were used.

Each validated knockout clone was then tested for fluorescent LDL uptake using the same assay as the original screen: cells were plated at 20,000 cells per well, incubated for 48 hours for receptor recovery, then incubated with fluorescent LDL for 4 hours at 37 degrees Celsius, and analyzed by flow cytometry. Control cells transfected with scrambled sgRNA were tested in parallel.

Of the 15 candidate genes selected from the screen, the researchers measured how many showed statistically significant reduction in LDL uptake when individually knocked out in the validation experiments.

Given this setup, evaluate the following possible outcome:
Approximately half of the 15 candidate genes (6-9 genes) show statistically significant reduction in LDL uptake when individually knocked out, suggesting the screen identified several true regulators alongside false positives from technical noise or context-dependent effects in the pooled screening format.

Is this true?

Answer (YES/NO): NO